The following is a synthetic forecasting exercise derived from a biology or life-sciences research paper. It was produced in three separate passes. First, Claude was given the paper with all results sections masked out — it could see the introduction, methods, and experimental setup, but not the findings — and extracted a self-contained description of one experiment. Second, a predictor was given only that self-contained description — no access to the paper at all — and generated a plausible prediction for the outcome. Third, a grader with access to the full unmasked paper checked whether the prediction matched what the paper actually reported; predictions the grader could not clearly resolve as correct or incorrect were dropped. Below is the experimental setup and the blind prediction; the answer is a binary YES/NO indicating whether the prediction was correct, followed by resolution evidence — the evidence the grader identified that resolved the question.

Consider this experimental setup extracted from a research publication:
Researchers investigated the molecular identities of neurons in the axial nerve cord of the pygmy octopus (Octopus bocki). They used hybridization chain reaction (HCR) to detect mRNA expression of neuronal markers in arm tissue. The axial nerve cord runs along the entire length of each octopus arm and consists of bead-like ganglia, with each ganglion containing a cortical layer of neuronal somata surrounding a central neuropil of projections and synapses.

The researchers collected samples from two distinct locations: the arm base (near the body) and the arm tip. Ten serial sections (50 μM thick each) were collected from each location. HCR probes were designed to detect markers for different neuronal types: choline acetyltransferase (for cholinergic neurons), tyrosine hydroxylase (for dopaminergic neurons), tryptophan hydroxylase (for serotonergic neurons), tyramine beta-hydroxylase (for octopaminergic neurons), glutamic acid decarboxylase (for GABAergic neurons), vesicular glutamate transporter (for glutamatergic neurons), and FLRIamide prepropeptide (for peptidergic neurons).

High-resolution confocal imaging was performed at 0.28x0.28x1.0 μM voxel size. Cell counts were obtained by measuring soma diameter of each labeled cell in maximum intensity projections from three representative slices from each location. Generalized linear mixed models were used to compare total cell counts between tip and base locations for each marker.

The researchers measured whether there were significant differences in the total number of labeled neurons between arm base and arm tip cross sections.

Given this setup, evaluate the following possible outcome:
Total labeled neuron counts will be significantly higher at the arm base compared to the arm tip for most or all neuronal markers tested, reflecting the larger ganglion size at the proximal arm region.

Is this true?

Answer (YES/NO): YES